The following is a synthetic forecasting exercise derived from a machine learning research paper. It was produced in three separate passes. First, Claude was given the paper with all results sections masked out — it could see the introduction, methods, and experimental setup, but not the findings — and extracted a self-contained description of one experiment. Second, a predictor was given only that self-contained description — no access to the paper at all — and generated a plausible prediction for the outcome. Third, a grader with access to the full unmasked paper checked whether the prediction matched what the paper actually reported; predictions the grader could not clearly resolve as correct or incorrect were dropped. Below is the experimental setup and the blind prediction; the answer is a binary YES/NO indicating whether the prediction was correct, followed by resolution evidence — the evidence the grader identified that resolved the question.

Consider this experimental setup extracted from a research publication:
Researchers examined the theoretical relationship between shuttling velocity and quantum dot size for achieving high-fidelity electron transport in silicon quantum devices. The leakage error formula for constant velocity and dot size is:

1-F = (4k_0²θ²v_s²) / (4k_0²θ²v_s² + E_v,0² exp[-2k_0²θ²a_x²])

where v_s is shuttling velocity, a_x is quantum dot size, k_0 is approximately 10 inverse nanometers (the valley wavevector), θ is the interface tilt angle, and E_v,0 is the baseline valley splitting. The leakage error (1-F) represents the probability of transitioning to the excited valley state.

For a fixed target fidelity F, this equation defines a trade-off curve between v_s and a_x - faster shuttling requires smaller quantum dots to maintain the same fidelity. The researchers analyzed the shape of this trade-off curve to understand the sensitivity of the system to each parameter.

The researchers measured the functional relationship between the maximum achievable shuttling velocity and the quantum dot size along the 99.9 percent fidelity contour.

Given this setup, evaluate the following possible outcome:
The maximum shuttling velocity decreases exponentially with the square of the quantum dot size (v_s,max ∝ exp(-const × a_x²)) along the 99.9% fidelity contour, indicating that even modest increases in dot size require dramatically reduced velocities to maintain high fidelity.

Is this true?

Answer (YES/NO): YES